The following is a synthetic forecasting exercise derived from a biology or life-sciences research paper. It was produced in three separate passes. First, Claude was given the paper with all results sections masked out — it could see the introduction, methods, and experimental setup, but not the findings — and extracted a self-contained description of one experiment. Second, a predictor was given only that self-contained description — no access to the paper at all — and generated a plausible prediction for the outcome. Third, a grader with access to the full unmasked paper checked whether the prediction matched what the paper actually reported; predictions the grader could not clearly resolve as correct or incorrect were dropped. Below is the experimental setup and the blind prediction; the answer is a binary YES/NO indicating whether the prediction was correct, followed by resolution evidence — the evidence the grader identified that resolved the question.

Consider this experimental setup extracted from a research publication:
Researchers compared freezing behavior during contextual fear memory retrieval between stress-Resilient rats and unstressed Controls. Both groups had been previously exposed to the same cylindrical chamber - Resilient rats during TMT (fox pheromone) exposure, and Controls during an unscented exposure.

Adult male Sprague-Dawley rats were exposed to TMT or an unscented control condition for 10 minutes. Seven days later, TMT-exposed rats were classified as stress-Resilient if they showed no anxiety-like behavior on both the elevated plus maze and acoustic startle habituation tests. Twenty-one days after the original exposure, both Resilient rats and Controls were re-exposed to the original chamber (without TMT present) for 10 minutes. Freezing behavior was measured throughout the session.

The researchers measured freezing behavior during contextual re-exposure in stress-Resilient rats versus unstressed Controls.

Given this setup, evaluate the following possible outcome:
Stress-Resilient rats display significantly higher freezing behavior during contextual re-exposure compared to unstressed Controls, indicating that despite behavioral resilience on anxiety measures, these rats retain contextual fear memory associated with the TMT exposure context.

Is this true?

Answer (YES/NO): YES